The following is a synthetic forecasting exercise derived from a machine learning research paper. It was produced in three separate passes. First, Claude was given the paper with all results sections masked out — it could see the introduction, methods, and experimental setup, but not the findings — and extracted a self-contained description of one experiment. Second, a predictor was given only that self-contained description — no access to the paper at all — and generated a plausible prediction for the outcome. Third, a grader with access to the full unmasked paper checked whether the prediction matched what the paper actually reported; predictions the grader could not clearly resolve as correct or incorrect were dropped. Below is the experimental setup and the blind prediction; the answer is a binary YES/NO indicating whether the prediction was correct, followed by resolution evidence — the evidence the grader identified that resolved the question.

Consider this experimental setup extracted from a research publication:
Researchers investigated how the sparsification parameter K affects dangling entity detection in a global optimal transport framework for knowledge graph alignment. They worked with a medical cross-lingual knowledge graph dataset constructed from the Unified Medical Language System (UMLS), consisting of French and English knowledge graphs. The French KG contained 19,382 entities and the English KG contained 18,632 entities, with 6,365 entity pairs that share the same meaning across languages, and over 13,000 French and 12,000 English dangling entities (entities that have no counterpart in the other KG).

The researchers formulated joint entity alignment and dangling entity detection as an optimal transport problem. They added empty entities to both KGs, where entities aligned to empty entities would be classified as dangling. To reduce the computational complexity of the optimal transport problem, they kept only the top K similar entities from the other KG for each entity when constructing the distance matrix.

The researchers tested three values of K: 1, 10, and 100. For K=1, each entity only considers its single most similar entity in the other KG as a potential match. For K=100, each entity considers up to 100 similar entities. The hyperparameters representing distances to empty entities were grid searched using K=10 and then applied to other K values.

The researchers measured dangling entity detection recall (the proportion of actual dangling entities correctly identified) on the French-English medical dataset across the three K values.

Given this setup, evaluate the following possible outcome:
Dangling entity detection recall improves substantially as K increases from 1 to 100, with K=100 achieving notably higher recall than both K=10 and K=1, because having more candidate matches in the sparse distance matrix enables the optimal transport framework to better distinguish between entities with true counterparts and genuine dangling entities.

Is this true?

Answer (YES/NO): NO